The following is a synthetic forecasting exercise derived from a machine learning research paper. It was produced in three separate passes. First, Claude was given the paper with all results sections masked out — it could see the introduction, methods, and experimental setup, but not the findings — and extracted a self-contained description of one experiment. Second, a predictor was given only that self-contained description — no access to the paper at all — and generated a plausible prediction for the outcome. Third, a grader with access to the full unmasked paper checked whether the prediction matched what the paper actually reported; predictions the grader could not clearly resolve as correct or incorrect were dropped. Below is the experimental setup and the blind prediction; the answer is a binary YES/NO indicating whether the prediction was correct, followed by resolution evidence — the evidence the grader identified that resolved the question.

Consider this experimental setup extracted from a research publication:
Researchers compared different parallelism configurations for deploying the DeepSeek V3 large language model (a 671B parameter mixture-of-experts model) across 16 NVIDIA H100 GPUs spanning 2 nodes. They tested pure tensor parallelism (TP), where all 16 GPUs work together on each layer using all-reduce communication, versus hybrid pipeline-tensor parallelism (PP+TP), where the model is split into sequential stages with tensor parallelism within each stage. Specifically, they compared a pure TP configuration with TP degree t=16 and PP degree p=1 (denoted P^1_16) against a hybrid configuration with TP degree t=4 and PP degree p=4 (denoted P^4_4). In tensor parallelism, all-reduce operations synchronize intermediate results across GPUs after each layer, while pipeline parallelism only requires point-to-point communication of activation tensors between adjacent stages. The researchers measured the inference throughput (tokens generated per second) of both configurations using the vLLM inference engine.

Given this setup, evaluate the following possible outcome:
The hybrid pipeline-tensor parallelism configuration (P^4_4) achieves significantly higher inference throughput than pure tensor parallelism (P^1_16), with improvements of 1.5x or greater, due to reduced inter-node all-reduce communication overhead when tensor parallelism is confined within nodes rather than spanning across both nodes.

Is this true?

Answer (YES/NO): YES